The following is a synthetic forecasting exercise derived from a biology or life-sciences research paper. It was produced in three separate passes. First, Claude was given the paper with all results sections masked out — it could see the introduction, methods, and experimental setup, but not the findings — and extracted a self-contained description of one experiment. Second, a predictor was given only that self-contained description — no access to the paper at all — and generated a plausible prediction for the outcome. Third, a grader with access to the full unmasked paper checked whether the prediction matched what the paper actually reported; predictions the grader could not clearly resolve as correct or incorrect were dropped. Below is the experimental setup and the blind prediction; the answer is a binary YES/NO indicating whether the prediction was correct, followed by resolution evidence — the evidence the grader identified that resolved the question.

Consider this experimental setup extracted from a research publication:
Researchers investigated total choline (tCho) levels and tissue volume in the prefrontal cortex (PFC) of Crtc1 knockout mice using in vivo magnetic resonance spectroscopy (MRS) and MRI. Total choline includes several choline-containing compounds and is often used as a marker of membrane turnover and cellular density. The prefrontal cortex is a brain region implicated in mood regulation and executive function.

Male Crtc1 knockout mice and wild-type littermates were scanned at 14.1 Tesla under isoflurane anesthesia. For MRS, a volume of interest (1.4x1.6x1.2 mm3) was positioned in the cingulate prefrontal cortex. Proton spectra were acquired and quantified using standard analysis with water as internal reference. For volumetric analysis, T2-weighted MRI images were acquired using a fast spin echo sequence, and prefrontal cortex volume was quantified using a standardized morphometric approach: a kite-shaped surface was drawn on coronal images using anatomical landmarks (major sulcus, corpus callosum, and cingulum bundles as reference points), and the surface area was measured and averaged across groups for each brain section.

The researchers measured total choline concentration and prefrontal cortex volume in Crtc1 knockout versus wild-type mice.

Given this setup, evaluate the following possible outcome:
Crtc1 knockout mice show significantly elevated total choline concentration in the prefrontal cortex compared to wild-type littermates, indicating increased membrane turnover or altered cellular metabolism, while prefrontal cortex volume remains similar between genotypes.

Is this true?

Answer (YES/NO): NO